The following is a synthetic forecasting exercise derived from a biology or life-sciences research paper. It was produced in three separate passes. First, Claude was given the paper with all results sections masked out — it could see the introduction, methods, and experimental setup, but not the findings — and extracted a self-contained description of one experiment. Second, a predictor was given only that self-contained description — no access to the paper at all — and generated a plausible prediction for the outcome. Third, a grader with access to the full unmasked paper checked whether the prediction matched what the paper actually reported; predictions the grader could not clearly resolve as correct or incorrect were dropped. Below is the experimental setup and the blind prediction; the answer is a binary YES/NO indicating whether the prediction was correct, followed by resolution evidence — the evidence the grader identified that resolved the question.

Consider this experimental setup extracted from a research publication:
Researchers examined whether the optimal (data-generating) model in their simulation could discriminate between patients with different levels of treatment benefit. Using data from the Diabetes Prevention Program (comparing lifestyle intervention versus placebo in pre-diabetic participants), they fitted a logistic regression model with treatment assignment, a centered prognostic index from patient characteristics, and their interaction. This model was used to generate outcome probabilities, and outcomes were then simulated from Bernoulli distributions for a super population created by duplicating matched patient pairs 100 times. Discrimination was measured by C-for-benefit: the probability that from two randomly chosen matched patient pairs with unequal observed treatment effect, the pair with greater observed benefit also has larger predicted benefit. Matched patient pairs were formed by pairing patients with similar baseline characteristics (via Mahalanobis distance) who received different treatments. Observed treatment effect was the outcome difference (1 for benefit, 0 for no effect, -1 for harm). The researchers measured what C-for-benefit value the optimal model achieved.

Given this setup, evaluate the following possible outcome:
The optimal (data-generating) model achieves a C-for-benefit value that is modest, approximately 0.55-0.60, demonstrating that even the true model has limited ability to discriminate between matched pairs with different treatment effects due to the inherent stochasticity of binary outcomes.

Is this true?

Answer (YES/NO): NO